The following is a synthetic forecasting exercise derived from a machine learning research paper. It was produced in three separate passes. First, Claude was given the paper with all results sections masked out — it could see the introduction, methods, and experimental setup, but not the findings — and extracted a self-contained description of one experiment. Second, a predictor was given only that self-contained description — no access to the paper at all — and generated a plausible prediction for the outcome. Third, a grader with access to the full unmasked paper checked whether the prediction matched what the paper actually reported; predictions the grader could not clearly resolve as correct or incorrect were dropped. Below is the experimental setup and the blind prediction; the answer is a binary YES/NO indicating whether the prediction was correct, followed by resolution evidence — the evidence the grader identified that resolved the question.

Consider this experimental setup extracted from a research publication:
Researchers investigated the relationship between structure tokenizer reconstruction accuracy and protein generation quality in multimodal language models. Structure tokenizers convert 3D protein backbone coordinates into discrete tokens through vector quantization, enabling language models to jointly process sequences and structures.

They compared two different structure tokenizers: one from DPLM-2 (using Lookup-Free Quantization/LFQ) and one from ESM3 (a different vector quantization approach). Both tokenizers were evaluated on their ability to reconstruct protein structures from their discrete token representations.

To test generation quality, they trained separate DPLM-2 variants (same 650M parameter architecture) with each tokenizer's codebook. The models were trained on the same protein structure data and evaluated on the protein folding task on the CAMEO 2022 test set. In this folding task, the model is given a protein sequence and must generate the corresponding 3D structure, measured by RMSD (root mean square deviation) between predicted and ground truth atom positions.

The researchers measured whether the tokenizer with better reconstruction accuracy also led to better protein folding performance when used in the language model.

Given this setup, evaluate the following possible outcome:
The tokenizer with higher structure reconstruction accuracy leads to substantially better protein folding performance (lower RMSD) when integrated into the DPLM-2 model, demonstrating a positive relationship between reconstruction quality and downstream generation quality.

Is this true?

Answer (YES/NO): NO